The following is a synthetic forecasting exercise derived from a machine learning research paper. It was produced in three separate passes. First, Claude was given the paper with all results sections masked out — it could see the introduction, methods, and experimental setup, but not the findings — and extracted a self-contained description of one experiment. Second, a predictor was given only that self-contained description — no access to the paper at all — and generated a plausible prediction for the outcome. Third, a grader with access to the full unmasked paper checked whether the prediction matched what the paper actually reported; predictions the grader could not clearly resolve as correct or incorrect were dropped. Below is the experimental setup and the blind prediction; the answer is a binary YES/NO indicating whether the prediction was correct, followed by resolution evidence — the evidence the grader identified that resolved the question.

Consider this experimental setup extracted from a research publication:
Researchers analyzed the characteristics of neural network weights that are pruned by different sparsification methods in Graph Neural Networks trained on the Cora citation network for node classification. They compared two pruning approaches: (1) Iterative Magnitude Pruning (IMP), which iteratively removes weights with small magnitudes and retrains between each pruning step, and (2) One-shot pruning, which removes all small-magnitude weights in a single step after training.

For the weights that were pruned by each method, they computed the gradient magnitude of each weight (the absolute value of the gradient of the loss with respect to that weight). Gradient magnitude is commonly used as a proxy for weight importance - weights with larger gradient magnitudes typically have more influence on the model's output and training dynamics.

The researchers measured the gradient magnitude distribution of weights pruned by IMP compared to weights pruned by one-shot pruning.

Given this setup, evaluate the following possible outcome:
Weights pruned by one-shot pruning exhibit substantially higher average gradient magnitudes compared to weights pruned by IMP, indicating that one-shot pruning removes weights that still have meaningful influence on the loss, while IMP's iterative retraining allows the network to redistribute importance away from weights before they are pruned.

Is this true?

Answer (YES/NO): YES